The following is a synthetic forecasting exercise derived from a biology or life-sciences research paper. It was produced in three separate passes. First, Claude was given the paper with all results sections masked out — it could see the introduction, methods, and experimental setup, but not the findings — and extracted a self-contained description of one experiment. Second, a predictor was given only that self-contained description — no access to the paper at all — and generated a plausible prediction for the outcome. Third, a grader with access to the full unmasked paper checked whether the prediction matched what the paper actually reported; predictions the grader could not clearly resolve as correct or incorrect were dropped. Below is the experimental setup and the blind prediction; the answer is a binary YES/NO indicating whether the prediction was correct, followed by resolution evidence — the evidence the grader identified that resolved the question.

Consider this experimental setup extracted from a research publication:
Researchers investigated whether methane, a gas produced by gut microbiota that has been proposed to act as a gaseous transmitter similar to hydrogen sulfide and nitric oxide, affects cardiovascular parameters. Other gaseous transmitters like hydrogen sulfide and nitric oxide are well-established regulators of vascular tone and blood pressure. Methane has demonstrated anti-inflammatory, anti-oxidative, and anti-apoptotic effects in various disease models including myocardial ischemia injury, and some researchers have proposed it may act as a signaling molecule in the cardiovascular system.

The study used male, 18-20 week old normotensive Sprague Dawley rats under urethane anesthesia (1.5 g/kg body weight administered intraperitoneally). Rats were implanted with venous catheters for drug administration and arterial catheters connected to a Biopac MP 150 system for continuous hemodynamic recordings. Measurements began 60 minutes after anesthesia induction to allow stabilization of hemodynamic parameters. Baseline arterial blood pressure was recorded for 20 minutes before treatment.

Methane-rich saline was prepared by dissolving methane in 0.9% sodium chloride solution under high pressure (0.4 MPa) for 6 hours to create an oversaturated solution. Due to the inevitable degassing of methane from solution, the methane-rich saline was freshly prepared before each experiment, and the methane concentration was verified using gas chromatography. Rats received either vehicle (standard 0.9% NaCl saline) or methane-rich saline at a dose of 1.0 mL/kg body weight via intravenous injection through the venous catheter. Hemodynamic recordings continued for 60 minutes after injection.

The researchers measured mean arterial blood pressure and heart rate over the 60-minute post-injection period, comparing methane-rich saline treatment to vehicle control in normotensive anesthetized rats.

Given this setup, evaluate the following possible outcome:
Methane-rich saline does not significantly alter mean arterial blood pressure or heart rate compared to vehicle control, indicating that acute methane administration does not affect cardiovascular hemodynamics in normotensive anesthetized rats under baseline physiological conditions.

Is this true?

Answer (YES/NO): YES